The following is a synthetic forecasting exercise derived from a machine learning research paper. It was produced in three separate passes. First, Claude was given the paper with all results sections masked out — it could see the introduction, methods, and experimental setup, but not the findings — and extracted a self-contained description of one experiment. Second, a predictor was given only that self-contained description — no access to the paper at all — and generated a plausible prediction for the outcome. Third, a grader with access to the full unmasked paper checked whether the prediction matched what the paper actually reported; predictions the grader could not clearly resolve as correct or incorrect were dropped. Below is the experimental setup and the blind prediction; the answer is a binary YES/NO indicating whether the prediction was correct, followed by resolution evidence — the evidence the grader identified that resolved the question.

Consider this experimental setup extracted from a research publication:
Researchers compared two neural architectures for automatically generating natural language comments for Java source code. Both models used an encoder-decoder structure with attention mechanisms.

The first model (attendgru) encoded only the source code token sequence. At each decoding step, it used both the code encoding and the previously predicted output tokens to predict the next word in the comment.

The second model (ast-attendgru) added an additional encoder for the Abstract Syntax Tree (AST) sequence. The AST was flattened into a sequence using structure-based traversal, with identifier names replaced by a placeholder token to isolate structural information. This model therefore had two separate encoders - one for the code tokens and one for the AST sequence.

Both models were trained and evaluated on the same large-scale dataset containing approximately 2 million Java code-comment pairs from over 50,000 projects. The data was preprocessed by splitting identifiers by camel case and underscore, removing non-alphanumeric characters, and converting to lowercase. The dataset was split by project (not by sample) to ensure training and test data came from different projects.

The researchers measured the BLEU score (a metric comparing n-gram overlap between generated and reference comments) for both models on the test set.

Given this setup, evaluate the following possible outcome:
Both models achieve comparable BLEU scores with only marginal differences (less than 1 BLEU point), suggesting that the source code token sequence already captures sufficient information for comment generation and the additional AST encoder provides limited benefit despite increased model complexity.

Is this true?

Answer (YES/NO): YES